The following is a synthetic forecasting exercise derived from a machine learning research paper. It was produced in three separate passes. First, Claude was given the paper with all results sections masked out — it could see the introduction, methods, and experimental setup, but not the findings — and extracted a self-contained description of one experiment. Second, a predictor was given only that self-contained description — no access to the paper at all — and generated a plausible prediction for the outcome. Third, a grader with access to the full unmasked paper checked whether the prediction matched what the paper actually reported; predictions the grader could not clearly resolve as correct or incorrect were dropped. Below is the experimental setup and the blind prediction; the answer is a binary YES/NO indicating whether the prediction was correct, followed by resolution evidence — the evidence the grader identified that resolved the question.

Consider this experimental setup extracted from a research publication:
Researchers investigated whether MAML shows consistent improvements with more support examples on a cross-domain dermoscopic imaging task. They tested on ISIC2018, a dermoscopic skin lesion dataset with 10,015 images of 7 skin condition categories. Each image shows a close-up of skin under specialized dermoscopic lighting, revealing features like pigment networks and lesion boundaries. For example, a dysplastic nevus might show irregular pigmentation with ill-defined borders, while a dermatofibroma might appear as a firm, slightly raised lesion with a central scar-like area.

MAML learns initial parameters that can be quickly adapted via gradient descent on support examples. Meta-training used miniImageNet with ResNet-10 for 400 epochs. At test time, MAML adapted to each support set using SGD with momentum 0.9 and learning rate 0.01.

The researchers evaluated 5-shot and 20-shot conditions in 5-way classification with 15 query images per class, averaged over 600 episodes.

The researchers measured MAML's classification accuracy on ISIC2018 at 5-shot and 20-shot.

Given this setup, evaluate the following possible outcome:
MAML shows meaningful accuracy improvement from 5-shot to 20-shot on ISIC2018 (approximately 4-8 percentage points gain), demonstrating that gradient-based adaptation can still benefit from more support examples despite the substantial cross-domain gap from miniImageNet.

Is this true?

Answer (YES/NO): NO